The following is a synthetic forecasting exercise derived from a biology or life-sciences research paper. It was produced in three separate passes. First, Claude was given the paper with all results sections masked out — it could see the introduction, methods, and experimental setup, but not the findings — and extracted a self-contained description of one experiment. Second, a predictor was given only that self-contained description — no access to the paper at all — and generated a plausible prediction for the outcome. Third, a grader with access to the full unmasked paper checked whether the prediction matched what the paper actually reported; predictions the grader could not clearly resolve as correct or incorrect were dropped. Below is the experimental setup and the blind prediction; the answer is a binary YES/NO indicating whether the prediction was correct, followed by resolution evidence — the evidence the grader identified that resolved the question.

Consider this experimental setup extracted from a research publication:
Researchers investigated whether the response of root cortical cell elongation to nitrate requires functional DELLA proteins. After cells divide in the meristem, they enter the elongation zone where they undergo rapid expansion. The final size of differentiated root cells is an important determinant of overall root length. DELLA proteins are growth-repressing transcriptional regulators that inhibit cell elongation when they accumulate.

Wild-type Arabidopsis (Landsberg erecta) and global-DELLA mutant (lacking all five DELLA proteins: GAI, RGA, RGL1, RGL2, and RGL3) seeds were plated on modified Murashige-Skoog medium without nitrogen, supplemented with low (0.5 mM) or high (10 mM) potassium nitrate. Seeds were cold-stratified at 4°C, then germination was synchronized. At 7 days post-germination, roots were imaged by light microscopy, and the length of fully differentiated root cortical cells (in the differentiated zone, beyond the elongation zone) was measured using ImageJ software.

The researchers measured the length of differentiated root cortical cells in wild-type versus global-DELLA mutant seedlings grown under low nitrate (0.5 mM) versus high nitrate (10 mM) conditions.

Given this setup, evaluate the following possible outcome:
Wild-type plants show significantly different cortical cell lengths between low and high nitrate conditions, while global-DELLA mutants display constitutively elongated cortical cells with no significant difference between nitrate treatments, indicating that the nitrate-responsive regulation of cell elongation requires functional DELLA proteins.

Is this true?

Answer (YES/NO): NO